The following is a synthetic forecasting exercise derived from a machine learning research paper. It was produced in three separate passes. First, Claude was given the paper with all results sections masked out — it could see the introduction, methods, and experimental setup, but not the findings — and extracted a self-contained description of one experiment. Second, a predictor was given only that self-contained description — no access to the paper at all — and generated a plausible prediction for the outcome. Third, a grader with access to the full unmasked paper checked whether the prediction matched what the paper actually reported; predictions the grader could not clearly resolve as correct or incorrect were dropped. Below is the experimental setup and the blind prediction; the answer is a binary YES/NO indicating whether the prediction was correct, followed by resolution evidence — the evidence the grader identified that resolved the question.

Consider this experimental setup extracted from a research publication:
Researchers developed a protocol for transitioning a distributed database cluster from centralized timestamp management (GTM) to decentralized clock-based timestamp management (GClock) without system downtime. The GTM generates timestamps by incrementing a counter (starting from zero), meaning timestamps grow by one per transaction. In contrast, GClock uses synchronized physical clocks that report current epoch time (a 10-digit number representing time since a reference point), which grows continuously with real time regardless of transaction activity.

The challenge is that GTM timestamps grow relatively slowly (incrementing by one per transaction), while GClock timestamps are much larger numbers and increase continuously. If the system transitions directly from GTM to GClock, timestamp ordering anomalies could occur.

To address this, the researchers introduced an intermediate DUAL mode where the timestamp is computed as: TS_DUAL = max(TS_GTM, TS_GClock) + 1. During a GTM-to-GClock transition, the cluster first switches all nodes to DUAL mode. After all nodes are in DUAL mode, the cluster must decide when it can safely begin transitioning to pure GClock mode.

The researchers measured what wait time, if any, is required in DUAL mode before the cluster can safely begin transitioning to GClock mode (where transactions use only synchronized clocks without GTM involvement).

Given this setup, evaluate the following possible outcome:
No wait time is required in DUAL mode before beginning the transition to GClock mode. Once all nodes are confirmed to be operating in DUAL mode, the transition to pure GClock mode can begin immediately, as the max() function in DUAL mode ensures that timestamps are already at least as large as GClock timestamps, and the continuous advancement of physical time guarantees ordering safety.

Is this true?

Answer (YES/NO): NO